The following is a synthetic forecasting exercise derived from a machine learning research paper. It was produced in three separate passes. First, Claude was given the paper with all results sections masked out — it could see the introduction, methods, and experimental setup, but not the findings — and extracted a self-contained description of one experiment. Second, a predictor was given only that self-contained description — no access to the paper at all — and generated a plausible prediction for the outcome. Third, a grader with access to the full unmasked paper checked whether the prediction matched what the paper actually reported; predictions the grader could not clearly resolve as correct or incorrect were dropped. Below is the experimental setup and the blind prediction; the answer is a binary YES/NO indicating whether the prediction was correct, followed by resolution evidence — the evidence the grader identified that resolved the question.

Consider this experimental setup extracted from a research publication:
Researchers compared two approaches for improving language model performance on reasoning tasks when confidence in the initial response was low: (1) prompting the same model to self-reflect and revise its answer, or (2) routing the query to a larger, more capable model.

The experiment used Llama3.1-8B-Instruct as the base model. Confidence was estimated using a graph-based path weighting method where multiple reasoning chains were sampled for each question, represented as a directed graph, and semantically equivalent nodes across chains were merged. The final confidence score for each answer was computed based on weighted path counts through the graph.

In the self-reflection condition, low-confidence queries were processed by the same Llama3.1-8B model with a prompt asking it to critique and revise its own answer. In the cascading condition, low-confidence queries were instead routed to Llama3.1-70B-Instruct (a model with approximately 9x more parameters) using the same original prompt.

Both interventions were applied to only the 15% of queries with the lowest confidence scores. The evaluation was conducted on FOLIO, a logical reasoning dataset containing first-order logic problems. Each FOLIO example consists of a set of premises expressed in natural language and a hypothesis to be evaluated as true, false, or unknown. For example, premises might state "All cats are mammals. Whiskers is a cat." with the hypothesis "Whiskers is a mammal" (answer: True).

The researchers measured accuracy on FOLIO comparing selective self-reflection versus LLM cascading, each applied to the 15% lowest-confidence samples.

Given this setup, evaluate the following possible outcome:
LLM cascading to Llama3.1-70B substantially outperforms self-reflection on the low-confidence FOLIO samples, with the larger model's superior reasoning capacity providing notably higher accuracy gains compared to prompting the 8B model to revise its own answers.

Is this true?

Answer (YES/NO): NO